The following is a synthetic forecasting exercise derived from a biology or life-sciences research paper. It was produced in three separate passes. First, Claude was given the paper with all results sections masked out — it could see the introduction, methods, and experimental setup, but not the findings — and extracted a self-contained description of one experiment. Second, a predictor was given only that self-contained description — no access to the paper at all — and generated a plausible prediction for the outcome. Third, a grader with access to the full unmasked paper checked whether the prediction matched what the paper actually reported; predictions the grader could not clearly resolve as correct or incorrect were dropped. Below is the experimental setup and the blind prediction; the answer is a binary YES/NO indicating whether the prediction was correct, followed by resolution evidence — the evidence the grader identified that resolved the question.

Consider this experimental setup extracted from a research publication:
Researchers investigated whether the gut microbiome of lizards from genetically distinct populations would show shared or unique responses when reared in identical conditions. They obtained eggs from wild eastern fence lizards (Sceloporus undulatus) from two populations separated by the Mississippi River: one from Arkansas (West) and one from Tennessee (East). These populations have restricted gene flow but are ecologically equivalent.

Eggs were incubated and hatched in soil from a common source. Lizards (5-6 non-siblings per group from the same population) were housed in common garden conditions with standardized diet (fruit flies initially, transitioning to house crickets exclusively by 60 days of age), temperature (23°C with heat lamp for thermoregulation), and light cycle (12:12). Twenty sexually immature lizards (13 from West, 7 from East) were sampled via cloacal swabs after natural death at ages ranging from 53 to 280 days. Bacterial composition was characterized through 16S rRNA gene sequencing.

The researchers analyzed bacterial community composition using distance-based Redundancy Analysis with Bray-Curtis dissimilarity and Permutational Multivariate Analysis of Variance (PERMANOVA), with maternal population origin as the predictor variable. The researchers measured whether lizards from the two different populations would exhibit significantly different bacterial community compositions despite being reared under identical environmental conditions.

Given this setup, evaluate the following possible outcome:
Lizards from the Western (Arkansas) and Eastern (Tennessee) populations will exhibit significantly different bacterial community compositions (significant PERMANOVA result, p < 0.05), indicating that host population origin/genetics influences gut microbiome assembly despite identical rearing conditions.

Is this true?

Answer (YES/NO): NO